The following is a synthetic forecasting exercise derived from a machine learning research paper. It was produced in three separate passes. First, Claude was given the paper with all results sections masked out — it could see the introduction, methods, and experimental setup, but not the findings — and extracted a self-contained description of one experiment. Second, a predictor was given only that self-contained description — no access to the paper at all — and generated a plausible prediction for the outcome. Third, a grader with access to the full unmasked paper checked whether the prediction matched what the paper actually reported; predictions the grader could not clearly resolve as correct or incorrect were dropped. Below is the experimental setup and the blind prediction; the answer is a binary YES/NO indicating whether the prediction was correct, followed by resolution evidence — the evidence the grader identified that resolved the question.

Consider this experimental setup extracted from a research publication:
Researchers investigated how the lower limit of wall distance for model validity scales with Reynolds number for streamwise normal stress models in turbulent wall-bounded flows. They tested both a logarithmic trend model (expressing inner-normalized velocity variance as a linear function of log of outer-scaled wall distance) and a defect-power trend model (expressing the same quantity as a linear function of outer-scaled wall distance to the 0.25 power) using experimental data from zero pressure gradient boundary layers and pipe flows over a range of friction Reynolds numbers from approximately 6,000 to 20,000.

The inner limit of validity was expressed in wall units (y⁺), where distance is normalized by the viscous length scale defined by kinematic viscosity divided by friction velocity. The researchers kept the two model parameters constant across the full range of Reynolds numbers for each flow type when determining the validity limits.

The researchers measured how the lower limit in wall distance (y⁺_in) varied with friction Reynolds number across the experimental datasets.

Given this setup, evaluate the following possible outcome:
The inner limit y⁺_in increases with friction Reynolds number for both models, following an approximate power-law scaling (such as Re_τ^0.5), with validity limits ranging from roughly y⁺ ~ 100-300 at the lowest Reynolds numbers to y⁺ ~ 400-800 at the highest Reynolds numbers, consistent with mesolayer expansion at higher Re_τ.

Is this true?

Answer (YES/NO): NO